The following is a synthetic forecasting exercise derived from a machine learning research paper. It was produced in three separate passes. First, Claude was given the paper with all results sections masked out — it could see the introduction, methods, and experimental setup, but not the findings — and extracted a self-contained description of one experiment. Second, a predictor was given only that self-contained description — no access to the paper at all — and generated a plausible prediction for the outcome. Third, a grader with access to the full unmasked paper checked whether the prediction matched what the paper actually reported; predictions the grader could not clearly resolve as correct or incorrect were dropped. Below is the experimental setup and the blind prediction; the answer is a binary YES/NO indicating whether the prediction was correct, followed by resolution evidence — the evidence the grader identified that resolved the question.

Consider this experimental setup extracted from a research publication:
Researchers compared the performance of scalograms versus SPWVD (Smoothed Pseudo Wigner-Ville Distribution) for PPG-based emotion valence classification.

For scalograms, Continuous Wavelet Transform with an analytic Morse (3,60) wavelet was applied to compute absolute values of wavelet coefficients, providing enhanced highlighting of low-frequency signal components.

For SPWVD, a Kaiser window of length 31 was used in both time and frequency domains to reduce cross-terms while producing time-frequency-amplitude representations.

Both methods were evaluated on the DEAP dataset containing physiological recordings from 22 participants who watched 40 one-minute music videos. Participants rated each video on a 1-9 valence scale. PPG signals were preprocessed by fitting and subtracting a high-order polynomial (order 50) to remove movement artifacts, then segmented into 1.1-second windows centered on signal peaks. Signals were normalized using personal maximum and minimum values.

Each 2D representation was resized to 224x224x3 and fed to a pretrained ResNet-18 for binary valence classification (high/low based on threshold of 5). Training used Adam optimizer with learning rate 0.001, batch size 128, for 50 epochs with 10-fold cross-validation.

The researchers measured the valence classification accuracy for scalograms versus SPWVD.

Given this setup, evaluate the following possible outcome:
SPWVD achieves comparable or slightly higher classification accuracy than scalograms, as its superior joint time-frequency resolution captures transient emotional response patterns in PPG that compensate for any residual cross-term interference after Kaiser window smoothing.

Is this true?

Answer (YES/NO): NO